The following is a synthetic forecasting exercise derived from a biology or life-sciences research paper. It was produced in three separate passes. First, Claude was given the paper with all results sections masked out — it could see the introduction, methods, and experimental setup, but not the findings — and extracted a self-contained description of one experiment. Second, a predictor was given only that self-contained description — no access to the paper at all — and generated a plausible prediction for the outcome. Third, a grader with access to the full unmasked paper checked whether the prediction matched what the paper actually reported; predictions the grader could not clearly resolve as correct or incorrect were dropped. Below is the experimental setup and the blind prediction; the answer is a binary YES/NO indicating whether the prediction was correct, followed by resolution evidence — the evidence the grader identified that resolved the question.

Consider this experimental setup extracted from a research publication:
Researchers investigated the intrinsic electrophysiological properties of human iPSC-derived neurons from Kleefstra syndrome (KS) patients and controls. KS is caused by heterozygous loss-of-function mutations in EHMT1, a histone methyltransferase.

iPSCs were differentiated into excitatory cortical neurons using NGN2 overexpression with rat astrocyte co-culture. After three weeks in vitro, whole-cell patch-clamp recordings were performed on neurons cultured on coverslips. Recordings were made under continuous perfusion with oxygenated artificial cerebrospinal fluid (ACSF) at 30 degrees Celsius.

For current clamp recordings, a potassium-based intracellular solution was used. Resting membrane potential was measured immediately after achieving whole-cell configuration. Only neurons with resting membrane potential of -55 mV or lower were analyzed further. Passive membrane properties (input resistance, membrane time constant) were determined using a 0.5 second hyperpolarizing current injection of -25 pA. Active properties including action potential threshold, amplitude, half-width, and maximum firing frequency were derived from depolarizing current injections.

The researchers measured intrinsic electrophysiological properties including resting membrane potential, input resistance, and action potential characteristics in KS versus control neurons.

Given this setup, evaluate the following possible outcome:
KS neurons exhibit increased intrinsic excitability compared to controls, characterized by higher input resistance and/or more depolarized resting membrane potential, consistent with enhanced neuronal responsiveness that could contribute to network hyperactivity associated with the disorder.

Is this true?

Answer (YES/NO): NO